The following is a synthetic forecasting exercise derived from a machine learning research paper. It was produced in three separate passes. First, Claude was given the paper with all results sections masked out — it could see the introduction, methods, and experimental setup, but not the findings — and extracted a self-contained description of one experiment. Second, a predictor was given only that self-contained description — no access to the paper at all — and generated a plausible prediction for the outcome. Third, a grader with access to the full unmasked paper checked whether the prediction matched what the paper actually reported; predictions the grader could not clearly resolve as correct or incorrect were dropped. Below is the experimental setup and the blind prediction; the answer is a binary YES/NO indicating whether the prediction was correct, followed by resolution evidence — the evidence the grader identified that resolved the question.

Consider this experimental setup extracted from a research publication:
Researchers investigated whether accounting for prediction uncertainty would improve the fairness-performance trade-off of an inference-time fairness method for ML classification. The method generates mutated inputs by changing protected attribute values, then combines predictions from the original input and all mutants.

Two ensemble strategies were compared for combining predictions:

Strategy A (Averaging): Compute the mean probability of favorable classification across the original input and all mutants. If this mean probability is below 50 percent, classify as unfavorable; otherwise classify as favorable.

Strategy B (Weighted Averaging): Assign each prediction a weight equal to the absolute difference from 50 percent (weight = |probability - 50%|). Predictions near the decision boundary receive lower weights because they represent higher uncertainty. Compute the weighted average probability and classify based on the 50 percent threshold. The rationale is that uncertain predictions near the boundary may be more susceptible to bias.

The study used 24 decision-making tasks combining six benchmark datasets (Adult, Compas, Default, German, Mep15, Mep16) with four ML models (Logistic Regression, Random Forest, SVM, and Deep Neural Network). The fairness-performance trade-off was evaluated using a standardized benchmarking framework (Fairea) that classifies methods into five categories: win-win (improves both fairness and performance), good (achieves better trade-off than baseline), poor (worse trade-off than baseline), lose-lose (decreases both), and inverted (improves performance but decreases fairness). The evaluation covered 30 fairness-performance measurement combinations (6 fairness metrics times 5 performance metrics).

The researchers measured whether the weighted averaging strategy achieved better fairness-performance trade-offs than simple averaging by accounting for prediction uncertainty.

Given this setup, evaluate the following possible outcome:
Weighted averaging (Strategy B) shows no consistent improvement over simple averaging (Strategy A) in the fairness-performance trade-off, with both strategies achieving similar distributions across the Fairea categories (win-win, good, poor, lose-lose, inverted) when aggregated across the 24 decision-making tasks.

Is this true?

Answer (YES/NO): YES